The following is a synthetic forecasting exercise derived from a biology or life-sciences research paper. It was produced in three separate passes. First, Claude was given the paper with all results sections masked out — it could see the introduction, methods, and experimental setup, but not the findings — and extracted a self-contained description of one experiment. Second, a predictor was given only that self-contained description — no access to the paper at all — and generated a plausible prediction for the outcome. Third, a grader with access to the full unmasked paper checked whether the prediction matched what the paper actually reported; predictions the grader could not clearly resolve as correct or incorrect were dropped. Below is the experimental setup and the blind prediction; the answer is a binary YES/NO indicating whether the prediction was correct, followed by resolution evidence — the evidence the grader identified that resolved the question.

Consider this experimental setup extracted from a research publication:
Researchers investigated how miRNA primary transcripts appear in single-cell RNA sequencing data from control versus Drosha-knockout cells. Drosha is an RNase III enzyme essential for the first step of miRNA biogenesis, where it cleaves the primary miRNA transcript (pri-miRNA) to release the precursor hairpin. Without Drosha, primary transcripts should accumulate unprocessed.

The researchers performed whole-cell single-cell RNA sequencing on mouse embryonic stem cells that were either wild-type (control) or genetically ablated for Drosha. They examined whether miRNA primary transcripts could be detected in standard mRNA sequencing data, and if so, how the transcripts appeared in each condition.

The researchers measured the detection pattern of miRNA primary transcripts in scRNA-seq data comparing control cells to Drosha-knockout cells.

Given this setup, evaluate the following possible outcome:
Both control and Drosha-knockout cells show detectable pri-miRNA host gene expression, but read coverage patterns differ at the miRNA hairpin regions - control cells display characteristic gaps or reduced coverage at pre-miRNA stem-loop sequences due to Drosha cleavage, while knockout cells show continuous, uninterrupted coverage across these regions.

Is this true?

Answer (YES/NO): YES